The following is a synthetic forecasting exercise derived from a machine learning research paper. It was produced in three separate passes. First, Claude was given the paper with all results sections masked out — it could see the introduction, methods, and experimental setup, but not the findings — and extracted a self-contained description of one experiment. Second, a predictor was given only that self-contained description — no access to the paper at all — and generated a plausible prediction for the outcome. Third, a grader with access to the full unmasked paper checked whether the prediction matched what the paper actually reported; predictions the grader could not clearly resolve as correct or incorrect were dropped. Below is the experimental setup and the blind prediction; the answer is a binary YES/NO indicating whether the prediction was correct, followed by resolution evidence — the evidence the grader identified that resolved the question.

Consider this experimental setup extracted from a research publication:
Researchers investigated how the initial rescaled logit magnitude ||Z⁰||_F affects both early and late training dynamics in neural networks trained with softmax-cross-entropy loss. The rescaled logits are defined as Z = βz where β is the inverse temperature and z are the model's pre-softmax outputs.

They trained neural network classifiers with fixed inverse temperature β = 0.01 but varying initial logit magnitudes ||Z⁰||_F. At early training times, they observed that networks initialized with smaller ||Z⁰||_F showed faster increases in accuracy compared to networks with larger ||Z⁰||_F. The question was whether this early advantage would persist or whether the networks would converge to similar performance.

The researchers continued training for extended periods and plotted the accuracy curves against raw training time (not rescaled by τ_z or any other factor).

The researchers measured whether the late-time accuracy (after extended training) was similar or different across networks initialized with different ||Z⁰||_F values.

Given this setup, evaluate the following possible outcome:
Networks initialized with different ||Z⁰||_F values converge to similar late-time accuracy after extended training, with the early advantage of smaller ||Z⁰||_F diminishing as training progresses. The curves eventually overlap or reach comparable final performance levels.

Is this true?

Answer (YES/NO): YES